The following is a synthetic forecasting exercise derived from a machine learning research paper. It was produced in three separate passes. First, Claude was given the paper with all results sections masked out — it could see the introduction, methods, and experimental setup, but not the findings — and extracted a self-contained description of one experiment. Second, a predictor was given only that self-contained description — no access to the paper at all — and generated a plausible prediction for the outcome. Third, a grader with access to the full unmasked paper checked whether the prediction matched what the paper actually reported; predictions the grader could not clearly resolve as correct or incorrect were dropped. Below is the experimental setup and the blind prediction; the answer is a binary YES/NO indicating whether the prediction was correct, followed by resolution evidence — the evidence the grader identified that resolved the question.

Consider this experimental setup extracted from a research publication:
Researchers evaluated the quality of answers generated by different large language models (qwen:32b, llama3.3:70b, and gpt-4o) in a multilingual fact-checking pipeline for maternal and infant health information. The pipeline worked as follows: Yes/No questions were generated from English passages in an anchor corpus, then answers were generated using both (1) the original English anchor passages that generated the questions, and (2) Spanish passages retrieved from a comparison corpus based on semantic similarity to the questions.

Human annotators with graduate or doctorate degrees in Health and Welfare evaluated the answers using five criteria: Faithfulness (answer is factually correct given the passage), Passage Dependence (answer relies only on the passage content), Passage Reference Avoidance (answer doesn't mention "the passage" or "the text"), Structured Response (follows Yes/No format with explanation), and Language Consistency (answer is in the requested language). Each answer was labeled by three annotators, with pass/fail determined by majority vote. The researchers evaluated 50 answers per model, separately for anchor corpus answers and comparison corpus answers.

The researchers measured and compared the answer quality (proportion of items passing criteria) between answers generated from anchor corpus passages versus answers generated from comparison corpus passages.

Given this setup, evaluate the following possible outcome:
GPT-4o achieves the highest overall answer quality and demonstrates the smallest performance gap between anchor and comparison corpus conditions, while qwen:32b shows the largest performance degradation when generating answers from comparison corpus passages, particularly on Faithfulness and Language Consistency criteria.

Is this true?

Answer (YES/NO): NO